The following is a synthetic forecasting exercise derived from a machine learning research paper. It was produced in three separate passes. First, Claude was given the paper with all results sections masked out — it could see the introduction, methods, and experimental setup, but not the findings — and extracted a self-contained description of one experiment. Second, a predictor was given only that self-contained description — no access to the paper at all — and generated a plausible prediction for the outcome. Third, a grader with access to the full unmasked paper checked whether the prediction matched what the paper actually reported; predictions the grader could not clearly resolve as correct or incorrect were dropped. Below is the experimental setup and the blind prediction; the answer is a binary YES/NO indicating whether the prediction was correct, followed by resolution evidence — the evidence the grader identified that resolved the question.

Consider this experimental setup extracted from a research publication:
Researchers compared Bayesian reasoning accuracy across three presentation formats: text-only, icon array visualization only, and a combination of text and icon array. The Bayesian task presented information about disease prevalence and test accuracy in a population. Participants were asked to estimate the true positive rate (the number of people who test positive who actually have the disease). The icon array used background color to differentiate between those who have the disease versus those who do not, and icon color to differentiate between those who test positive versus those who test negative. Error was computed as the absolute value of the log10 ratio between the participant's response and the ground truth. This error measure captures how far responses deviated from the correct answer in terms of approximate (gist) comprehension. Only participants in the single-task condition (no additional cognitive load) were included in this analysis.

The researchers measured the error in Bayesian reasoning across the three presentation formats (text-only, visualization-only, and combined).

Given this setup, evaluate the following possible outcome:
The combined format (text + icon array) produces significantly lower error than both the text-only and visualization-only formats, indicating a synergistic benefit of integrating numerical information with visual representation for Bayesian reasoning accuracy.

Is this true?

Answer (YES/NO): NO